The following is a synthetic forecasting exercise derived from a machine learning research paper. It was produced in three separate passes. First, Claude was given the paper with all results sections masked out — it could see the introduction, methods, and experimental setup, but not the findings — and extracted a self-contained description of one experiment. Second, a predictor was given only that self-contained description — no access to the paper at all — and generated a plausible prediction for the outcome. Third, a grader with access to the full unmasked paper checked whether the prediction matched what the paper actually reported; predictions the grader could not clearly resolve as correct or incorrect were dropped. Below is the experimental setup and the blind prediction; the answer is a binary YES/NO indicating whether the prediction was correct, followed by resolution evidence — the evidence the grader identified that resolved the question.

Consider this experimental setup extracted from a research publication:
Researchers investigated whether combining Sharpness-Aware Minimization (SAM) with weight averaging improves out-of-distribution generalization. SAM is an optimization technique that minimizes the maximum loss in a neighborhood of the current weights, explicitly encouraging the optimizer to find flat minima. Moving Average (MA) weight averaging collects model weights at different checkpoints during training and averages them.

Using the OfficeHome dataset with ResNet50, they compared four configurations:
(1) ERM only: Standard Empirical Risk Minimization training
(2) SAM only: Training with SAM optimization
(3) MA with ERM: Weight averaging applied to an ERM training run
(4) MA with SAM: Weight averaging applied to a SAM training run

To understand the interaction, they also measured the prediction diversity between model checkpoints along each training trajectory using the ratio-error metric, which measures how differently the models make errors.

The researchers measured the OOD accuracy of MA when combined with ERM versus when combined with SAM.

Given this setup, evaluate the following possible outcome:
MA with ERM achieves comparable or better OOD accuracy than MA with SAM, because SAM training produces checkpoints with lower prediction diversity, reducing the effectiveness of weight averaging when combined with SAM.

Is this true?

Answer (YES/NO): YES